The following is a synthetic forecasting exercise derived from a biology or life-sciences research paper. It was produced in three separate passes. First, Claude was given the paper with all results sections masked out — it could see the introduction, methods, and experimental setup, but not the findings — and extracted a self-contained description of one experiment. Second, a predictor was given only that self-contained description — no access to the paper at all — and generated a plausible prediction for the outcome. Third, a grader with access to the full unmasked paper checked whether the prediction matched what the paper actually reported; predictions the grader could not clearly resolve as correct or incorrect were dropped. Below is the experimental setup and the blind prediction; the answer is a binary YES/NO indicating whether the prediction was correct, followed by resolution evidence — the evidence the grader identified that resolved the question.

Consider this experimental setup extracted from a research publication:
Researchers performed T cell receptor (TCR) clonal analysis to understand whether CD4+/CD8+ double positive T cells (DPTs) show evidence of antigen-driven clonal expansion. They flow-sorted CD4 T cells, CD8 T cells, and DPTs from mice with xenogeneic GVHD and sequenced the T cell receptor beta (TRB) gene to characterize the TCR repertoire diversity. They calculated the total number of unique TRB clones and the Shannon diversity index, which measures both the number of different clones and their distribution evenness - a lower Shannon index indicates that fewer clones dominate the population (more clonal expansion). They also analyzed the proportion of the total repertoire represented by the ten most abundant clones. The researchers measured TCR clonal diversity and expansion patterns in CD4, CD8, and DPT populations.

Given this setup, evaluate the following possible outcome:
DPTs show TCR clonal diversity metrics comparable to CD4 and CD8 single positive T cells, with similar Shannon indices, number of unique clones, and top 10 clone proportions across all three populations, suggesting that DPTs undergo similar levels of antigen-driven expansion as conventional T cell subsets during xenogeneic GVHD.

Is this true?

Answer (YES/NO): NO